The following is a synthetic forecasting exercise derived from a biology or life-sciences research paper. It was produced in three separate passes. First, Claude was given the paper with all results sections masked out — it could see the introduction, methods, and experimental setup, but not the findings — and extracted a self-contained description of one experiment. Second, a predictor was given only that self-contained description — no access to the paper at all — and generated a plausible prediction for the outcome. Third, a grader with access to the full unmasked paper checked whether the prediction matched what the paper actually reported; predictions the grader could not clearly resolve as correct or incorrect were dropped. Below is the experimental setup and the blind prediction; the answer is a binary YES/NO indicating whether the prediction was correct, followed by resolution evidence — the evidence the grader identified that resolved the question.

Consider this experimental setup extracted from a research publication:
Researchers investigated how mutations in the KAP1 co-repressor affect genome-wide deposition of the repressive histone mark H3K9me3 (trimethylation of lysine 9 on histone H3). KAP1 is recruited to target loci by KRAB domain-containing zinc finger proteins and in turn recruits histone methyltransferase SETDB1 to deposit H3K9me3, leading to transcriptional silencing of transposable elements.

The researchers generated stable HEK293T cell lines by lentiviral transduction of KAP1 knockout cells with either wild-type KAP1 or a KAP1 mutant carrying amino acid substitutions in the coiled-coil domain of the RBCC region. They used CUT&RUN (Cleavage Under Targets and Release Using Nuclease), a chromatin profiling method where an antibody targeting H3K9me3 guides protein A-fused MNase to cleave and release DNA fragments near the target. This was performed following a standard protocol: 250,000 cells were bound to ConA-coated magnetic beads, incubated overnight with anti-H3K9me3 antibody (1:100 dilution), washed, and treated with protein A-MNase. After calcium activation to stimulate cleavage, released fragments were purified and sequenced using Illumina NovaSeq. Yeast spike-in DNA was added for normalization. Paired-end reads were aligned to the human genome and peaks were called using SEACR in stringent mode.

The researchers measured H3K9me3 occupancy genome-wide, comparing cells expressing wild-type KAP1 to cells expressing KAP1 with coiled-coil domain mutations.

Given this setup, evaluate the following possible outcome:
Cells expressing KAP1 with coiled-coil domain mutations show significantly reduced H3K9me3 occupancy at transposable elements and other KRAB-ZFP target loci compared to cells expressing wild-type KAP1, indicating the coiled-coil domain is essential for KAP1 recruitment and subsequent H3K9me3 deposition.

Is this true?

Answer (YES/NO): YES